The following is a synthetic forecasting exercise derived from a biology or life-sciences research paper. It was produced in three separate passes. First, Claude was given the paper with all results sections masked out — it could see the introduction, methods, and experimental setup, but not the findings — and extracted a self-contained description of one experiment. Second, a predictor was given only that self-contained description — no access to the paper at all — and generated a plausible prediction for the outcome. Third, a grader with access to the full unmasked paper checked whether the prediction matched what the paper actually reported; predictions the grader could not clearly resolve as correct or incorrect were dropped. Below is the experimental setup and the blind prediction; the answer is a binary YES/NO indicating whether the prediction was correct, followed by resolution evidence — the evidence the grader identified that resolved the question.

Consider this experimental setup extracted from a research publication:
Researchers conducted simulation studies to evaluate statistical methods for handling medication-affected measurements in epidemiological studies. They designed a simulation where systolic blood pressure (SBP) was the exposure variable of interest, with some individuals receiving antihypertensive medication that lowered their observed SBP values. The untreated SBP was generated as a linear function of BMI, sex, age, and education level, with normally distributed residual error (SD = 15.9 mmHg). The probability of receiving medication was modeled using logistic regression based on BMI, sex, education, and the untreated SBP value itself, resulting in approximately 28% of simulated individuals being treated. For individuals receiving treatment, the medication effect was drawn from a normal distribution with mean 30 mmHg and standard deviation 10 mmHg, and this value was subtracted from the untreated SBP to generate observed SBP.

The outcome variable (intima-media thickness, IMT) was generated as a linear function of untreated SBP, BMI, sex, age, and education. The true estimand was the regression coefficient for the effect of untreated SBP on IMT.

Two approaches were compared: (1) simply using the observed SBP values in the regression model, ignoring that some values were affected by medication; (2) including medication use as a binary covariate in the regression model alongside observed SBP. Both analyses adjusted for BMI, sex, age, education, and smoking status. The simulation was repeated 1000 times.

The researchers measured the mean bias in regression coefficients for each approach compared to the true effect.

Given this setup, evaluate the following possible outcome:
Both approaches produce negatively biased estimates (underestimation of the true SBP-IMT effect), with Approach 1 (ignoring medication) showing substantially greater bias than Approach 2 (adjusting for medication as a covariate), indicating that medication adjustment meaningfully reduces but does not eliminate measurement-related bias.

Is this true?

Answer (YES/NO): NO